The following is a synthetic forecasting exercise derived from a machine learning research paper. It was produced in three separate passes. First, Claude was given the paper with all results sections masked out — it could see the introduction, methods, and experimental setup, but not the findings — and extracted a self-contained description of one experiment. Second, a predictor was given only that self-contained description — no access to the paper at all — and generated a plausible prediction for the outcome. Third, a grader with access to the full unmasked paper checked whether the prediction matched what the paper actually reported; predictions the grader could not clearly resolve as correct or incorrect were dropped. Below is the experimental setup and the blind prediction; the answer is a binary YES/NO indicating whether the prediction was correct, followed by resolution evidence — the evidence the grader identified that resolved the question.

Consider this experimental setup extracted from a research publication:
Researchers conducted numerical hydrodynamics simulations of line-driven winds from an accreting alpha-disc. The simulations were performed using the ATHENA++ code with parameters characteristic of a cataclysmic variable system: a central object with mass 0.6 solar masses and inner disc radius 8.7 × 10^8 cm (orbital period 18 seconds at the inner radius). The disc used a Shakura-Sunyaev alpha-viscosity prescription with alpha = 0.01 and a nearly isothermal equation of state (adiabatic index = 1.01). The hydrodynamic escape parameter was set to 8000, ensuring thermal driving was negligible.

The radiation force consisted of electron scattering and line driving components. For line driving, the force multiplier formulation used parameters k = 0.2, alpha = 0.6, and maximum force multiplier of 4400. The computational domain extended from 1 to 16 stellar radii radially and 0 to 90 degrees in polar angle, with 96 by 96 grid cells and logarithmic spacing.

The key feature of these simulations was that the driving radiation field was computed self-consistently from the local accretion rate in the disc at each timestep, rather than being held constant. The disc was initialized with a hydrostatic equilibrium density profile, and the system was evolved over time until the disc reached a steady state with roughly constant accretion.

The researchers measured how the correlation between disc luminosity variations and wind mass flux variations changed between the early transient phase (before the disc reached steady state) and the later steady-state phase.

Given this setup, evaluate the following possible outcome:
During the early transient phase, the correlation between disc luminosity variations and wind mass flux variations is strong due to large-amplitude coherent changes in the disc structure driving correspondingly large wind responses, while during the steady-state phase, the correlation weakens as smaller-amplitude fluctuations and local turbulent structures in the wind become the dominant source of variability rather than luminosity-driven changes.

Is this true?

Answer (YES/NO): YES